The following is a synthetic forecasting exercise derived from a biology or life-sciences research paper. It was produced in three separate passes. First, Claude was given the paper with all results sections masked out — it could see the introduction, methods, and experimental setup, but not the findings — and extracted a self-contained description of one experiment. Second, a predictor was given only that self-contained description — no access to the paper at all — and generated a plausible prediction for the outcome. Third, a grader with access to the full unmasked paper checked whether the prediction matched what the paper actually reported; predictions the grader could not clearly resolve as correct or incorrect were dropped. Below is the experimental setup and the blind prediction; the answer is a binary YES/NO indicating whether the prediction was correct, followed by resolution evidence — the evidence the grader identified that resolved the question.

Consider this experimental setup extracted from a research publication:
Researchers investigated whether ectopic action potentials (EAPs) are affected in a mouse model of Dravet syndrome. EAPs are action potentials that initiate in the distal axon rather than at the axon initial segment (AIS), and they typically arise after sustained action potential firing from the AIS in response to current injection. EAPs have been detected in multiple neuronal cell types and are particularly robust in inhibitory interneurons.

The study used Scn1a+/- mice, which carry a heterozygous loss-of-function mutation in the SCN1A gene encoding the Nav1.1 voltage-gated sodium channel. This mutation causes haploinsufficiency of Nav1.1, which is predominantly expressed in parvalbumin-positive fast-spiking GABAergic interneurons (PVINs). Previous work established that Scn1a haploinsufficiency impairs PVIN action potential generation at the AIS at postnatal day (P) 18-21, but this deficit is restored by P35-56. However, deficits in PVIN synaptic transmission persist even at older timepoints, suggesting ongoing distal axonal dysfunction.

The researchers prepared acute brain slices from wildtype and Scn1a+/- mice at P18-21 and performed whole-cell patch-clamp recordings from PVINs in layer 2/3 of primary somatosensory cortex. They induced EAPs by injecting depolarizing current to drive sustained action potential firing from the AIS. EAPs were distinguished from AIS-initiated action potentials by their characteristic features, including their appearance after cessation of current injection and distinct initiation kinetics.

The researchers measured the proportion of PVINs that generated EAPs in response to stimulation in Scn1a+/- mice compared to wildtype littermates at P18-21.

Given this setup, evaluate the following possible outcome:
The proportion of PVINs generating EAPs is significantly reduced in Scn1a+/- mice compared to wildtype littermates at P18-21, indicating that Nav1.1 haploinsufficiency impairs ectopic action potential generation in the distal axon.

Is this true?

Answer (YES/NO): NO